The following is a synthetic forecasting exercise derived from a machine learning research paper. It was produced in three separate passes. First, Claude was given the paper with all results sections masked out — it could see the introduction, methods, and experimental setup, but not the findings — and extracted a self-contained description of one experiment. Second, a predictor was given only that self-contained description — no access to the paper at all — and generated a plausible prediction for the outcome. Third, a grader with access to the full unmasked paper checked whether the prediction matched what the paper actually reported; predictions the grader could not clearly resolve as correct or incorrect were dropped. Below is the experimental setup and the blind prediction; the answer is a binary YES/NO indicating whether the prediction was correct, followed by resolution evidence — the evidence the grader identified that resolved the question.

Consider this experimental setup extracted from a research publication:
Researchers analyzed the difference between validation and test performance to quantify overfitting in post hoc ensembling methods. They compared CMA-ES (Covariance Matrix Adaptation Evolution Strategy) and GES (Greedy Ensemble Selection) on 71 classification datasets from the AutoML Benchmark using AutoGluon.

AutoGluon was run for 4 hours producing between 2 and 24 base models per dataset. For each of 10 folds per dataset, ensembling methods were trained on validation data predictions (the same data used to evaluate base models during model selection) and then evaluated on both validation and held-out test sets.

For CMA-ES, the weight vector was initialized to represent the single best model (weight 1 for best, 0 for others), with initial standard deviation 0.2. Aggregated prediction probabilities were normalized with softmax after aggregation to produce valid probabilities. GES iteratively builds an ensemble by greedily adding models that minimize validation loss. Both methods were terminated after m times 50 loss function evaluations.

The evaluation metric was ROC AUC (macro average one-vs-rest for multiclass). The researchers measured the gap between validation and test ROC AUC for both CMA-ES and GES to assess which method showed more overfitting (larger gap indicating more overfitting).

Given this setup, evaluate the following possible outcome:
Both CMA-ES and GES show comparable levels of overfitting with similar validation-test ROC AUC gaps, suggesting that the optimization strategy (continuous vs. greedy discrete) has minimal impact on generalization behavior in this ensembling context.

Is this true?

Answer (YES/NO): NO